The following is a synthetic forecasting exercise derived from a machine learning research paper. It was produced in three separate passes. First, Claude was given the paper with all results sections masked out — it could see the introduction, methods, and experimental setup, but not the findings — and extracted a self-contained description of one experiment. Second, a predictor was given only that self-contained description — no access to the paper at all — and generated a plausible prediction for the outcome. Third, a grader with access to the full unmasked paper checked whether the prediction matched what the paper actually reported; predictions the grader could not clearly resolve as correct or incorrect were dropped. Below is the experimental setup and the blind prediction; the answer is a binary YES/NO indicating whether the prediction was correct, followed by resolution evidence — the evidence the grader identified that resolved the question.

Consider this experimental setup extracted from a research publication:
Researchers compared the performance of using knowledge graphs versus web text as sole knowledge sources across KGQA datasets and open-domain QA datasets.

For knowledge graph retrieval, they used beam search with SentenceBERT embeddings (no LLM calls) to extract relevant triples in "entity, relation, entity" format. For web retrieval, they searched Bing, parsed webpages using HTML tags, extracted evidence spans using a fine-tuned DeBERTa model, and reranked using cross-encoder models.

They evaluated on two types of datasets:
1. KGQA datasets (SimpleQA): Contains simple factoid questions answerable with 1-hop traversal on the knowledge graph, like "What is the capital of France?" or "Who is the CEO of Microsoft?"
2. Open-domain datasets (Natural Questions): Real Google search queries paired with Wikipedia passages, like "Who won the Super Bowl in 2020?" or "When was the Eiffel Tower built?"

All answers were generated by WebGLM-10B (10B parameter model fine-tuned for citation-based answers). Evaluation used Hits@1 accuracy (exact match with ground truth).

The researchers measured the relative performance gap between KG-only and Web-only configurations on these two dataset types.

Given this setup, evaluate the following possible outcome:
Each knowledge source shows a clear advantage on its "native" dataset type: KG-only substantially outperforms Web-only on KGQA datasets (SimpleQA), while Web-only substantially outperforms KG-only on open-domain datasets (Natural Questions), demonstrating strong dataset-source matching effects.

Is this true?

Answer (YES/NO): YES